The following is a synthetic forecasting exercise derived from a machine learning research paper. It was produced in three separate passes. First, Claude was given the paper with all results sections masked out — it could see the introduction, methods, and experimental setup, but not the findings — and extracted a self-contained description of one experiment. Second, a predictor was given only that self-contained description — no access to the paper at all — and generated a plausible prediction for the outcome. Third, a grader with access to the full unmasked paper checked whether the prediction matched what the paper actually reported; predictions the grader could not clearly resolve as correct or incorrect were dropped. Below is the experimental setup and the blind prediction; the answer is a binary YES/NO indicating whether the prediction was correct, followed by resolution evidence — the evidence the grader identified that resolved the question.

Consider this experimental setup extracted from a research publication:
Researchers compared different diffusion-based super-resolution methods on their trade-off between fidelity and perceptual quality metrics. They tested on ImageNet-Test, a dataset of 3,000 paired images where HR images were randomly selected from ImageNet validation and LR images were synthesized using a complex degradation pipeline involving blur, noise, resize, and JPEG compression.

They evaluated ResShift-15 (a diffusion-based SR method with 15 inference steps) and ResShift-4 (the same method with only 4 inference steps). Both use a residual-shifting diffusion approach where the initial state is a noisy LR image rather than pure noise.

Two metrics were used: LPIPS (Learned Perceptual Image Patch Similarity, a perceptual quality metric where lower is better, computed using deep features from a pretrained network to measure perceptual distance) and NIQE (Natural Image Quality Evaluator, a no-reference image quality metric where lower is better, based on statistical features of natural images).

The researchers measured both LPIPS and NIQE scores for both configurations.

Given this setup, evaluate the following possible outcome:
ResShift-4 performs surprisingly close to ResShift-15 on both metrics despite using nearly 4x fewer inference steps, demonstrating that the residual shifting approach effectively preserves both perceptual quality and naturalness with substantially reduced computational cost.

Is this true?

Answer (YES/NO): NO